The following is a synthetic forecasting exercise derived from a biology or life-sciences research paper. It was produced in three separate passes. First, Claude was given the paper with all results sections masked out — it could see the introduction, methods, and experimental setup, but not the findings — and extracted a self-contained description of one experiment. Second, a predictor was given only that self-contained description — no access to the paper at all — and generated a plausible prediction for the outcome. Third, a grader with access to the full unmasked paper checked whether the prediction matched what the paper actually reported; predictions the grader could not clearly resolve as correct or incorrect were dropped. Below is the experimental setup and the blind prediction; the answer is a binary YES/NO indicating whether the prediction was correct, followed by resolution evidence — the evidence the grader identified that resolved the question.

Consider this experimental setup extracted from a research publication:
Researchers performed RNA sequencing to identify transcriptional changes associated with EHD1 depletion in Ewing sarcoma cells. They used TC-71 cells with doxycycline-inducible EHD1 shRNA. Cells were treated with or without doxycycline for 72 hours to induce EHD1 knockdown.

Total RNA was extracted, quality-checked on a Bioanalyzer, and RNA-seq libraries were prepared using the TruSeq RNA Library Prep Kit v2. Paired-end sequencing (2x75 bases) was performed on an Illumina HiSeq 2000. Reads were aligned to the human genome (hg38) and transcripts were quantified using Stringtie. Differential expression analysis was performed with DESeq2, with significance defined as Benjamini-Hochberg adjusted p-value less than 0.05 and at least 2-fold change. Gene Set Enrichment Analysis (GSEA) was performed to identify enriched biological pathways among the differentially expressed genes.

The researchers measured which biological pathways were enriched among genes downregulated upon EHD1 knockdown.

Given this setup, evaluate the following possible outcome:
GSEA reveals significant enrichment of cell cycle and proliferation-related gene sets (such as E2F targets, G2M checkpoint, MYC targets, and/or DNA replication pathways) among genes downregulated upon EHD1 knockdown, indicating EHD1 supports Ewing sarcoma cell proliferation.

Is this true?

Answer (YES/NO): YES